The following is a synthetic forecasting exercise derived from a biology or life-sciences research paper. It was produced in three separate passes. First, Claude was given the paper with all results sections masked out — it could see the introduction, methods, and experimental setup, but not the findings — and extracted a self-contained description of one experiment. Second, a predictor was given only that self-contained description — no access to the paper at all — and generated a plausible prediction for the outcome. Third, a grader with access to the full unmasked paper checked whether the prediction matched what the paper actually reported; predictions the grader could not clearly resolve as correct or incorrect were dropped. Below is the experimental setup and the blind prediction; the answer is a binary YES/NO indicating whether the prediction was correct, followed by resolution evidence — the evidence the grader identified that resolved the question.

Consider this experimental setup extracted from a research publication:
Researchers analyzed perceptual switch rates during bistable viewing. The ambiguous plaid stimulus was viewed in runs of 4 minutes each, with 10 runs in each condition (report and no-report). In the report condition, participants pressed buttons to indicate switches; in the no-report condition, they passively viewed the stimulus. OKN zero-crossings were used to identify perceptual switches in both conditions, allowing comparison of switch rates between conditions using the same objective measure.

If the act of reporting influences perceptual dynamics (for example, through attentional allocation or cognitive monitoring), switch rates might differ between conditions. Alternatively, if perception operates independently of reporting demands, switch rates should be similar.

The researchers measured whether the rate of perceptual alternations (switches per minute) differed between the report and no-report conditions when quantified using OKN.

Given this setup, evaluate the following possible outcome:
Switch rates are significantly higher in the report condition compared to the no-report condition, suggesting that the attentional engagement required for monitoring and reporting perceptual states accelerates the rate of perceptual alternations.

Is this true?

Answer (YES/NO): NO